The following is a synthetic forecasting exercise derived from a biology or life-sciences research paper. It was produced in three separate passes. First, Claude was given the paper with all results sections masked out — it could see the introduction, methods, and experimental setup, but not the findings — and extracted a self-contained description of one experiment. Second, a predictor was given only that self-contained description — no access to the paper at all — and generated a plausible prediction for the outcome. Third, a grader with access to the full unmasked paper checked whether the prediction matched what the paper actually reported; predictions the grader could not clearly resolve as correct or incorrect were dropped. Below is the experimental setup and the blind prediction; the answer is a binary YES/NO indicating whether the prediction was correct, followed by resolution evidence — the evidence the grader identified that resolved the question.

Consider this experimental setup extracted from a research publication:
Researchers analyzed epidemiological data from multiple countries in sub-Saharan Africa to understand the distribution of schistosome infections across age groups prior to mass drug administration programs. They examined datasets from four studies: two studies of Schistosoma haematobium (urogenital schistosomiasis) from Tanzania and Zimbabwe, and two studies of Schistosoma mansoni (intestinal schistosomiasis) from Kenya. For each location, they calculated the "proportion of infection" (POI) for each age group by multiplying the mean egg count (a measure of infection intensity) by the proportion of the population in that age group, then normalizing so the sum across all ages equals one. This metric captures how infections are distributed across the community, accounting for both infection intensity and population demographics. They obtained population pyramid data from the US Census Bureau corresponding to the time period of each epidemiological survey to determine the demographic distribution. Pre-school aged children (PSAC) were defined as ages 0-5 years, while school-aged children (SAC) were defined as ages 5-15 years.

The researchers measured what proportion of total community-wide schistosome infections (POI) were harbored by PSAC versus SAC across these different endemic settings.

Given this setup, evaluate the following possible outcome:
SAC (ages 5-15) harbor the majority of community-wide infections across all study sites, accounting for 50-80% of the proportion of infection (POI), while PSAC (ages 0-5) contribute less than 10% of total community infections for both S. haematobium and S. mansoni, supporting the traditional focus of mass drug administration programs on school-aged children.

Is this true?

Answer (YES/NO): NO